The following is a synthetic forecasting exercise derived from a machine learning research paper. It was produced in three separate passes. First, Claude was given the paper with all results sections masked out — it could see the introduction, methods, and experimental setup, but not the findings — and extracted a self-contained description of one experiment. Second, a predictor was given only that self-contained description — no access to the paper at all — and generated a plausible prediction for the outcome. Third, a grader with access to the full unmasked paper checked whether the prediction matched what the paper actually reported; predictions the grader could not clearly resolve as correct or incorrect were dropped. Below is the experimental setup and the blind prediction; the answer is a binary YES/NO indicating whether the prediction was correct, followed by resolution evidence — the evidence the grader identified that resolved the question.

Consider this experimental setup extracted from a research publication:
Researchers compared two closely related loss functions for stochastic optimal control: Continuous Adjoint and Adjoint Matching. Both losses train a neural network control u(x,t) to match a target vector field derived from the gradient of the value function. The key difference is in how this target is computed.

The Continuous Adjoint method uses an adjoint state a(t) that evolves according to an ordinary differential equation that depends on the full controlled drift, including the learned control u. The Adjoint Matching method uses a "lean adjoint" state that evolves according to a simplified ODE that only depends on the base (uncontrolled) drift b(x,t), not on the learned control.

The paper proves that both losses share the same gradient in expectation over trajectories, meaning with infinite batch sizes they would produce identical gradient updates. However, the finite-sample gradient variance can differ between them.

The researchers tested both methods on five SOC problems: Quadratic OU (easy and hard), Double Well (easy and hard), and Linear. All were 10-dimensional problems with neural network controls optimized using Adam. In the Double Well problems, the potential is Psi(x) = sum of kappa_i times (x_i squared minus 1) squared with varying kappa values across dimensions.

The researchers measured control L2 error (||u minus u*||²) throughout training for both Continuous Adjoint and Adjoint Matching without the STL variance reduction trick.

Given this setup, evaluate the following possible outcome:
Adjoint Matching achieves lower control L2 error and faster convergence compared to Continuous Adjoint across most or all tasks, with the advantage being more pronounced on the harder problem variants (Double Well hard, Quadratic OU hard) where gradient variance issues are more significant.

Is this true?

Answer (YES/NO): NO